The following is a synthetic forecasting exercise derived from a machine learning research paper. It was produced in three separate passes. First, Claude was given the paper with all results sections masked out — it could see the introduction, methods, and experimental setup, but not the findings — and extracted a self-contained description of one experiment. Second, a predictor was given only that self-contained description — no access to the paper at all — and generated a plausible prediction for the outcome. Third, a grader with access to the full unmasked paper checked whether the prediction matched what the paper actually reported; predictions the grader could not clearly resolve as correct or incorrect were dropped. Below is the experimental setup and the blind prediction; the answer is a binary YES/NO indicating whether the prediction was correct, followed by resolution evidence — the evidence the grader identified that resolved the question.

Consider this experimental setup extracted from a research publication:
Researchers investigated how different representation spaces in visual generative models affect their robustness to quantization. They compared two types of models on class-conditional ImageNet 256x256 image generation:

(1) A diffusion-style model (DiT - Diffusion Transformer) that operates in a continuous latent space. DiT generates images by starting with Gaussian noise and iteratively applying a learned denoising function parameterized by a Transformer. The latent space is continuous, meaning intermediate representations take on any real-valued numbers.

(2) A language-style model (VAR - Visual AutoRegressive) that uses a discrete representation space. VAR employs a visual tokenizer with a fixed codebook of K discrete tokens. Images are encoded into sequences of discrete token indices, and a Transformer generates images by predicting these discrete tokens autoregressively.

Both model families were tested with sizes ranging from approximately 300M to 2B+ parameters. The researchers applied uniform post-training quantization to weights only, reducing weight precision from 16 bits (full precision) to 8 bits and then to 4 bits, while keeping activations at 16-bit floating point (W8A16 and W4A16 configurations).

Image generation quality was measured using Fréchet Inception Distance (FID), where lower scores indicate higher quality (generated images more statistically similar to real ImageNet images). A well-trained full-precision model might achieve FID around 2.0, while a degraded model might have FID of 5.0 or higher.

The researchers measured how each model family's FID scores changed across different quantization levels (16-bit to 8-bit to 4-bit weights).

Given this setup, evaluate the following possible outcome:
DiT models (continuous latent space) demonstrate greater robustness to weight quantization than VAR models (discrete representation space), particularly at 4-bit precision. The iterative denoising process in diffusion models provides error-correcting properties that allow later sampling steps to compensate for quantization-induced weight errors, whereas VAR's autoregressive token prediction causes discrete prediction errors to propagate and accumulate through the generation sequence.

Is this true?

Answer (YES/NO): NO